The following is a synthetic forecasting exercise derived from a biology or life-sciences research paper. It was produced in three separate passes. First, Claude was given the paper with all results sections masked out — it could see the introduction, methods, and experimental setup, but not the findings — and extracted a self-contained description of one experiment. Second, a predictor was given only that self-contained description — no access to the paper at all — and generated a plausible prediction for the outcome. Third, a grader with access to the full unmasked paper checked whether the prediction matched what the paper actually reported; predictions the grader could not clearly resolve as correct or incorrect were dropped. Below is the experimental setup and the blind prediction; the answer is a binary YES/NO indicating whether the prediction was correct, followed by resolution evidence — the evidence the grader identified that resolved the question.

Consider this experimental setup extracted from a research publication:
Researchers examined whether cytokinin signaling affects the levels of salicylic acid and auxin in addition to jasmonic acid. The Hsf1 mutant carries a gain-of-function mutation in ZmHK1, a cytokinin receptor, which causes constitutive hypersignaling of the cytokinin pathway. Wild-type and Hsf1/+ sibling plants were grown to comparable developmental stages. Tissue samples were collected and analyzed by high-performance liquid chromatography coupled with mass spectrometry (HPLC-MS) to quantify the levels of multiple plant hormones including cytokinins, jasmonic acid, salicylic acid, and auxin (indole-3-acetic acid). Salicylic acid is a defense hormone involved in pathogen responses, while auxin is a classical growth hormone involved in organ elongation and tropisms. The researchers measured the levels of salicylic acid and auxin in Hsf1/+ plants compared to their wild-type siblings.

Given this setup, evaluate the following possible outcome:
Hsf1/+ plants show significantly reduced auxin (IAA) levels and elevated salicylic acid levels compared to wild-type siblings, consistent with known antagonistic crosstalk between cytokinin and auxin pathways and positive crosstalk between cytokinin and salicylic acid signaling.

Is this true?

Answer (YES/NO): NO